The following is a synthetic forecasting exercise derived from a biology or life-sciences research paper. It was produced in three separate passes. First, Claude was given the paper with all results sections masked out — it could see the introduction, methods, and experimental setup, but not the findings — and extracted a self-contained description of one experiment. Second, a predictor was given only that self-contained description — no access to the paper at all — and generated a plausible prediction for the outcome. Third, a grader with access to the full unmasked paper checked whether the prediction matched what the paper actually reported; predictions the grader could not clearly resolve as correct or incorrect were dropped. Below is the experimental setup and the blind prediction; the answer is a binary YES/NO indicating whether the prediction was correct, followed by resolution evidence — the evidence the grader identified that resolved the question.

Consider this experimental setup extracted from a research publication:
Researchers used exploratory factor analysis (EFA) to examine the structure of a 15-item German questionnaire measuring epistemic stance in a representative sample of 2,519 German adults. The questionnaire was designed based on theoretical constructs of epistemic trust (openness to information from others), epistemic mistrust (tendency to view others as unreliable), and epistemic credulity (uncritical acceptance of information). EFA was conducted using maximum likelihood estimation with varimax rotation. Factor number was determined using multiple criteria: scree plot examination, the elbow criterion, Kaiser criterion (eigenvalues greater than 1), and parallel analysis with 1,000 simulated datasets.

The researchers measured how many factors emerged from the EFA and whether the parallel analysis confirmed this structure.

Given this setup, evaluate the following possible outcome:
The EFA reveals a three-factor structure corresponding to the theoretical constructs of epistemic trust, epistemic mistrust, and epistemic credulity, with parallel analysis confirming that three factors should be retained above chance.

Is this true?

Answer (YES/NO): YES